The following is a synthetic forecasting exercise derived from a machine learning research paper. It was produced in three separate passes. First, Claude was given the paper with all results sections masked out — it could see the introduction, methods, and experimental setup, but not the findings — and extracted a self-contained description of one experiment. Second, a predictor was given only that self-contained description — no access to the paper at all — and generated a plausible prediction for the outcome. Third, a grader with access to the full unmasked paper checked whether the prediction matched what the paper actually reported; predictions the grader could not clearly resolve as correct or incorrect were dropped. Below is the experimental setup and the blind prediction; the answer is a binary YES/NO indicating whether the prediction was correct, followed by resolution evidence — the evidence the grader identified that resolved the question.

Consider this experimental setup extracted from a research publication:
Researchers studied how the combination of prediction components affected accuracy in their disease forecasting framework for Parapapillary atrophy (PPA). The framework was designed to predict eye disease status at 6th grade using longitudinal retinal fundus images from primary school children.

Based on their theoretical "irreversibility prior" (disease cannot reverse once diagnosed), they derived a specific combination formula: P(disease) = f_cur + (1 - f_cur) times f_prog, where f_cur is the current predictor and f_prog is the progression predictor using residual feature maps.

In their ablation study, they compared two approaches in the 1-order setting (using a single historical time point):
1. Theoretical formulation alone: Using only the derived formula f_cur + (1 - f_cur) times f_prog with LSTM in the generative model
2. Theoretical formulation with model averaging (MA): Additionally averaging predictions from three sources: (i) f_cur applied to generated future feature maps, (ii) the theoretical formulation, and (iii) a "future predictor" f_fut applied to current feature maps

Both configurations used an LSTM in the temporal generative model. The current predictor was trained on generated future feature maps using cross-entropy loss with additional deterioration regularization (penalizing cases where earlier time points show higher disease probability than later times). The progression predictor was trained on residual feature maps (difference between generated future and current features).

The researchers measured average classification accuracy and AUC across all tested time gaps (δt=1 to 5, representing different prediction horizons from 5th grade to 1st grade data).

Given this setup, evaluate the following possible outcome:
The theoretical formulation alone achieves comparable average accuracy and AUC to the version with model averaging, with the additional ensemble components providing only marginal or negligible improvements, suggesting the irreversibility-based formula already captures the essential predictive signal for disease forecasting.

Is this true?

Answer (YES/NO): NO